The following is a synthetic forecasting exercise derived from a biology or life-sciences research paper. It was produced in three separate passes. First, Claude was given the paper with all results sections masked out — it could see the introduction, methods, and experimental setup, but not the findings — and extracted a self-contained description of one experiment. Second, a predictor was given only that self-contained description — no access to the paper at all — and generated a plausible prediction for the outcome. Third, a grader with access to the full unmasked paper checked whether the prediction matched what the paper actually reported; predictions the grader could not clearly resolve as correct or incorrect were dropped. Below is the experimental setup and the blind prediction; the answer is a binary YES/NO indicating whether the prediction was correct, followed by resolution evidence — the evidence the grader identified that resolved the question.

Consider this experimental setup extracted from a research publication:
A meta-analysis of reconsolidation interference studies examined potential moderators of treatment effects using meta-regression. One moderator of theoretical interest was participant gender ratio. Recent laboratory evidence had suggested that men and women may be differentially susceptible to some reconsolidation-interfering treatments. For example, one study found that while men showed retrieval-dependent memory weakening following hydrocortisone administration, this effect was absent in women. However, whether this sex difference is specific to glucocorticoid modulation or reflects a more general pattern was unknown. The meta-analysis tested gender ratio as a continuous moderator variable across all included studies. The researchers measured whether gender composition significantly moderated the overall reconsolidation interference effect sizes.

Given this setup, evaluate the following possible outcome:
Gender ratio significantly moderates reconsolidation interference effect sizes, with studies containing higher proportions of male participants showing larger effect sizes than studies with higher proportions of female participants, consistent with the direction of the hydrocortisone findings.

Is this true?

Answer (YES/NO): NO